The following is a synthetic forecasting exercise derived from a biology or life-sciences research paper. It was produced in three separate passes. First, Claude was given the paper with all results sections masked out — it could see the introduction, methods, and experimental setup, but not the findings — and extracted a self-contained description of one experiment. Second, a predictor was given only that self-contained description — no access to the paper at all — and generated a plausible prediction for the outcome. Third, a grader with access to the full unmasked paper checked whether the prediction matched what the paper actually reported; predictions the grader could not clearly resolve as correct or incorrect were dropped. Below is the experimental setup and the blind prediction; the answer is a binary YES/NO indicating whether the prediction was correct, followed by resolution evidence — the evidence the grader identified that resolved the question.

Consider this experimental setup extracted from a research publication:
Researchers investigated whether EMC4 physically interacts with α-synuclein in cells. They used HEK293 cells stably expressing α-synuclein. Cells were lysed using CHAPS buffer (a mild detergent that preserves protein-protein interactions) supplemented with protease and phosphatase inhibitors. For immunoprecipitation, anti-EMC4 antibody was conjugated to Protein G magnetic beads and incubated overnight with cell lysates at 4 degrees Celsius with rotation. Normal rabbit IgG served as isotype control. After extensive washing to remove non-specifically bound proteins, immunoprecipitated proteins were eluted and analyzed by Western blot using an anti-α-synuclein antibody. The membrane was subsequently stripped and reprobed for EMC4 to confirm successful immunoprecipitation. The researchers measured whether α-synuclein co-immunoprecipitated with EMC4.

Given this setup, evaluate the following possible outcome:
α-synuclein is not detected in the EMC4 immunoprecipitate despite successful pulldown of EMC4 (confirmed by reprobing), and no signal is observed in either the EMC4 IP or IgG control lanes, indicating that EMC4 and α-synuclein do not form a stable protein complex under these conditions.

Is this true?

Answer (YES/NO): NO